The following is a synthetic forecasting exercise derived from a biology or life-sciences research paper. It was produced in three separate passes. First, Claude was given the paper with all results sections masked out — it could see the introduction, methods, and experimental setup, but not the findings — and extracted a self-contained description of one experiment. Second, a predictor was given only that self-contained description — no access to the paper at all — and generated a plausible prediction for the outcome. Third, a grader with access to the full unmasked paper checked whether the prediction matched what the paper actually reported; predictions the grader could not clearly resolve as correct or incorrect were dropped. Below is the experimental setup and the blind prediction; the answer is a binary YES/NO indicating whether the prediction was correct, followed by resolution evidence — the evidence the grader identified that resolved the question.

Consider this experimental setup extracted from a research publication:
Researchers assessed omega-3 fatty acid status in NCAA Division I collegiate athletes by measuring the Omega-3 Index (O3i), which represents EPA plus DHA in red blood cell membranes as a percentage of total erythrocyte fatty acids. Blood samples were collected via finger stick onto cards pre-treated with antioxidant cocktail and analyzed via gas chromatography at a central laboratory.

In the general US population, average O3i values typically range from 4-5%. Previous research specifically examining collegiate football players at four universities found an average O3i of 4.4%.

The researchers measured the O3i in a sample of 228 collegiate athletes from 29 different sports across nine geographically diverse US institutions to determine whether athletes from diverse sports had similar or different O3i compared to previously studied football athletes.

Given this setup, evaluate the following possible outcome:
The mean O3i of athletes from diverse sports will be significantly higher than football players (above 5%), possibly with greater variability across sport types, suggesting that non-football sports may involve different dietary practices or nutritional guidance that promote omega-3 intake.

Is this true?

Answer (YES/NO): NO